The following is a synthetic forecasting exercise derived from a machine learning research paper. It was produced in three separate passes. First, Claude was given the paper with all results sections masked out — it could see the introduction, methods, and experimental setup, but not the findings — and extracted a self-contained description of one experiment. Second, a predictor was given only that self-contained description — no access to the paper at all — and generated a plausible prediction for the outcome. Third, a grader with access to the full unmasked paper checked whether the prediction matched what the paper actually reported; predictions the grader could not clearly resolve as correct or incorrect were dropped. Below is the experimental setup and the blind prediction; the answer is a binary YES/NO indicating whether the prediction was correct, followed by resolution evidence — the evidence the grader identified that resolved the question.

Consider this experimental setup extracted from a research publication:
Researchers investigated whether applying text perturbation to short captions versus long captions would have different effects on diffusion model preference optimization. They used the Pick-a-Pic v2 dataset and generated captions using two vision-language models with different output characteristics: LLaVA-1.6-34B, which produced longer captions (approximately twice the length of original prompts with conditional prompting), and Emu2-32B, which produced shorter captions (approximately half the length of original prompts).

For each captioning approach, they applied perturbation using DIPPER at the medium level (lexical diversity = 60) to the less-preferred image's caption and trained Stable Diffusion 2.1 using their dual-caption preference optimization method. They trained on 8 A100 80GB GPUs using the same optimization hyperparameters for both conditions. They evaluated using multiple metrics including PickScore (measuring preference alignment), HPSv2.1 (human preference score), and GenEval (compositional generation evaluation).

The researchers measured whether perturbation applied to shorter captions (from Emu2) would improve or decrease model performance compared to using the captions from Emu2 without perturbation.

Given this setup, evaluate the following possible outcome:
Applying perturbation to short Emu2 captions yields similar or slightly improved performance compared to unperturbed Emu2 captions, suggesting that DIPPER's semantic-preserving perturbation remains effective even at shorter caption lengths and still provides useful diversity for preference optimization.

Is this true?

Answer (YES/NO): NO